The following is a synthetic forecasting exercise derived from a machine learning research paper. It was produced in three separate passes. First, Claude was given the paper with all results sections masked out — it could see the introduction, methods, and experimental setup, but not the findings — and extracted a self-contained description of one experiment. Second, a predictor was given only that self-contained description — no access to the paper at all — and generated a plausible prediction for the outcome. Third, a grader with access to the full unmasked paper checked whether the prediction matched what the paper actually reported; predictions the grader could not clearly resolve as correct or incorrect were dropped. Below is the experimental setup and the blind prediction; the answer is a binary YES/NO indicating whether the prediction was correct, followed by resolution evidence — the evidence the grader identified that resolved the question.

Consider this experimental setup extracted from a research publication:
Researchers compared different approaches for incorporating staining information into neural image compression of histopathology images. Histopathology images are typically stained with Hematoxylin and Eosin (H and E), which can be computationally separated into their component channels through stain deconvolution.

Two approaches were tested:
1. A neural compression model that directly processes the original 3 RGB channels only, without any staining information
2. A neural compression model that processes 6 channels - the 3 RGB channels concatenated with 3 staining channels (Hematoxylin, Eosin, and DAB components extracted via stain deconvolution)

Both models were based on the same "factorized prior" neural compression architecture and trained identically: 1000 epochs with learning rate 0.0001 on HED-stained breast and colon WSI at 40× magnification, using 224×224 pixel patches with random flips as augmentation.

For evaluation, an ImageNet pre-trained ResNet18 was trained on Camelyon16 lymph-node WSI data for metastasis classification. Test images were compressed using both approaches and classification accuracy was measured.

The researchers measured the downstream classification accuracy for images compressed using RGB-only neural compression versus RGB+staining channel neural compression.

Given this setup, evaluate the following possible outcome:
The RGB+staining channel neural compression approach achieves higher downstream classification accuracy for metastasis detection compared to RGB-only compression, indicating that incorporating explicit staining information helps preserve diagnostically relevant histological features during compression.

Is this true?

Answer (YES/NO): NO